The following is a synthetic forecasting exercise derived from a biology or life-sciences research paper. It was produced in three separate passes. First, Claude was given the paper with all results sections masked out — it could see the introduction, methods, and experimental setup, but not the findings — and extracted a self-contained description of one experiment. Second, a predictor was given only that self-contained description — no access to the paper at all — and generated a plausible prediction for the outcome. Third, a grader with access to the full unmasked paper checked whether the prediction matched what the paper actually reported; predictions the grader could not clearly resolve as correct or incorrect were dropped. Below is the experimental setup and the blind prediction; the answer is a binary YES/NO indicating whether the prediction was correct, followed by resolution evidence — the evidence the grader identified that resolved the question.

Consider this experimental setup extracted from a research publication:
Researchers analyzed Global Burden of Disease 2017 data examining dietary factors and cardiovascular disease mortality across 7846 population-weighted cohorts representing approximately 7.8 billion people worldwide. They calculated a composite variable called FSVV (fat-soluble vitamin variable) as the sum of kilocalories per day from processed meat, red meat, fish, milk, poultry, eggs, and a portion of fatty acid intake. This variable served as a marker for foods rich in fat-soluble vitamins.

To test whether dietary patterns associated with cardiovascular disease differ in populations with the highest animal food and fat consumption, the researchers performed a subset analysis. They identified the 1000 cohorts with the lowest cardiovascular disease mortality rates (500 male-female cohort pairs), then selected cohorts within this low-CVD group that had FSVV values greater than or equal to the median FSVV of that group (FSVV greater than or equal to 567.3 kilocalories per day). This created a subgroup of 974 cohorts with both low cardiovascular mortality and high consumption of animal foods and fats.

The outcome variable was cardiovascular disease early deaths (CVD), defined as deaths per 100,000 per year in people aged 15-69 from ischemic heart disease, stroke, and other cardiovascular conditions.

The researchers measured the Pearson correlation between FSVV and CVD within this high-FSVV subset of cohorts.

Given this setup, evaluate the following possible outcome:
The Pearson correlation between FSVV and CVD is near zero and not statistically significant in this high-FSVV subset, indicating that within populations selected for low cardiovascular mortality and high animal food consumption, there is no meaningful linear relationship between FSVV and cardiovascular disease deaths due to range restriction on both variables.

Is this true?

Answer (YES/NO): NO